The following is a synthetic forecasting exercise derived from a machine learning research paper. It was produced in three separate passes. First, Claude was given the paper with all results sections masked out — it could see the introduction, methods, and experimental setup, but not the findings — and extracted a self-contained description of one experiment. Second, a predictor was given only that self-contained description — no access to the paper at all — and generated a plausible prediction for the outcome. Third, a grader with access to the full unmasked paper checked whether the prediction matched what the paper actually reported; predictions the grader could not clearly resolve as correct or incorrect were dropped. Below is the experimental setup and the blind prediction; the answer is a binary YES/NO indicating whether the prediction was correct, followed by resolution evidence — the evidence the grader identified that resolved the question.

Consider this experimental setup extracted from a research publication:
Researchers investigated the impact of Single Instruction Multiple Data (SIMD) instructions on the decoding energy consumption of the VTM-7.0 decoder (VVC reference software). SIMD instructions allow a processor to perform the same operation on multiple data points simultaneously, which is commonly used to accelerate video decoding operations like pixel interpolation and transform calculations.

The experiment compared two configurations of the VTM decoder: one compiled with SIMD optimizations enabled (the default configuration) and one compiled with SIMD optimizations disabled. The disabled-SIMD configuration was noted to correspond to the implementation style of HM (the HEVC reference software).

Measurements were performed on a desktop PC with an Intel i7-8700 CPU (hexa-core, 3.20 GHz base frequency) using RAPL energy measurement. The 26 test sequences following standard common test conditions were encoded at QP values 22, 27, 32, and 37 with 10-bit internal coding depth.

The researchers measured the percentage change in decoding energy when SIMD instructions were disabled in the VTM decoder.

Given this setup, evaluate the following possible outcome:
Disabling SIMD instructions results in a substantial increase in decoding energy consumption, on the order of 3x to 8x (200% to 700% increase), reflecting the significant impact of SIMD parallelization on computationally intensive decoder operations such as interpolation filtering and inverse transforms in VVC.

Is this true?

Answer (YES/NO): NO